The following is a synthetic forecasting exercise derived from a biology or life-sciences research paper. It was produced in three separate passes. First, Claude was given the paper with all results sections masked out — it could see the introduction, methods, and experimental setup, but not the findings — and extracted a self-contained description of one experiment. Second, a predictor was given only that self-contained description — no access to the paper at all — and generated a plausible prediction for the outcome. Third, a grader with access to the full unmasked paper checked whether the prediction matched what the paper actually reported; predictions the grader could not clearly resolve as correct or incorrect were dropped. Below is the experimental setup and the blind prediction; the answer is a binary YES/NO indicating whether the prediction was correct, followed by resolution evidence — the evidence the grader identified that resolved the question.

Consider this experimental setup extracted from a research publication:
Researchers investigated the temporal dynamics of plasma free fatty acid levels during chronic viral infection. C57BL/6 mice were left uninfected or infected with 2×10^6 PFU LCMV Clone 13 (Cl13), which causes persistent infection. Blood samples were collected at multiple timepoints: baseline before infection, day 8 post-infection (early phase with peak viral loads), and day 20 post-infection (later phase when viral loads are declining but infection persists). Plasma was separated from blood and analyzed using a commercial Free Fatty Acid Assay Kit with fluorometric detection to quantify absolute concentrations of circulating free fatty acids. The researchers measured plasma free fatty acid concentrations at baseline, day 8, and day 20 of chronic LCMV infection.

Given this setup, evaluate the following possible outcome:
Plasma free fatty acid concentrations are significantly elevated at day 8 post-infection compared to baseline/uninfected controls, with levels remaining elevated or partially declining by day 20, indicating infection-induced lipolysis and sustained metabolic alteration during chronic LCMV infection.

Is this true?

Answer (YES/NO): NO